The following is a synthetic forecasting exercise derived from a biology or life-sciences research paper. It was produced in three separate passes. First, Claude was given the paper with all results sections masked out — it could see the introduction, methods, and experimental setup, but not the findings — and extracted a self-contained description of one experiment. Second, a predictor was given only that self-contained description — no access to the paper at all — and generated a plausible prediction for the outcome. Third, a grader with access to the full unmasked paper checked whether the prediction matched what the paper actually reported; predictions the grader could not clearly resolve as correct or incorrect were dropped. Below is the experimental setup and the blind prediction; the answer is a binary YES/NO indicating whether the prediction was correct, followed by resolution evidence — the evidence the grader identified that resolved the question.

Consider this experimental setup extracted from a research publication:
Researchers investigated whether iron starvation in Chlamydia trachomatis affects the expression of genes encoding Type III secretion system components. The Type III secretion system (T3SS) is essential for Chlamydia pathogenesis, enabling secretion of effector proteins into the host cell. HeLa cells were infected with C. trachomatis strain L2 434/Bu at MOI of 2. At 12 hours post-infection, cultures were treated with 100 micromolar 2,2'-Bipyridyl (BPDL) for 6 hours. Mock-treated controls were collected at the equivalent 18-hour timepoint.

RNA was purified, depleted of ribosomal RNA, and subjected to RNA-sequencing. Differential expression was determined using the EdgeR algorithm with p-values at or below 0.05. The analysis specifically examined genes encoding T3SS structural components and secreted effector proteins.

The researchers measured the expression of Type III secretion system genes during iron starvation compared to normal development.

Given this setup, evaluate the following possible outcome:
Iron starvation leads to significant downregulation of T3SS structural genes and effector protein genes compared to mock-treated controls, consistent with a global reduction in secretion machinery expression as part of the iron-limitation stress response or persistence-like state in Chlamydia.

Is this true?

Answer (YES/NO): NO